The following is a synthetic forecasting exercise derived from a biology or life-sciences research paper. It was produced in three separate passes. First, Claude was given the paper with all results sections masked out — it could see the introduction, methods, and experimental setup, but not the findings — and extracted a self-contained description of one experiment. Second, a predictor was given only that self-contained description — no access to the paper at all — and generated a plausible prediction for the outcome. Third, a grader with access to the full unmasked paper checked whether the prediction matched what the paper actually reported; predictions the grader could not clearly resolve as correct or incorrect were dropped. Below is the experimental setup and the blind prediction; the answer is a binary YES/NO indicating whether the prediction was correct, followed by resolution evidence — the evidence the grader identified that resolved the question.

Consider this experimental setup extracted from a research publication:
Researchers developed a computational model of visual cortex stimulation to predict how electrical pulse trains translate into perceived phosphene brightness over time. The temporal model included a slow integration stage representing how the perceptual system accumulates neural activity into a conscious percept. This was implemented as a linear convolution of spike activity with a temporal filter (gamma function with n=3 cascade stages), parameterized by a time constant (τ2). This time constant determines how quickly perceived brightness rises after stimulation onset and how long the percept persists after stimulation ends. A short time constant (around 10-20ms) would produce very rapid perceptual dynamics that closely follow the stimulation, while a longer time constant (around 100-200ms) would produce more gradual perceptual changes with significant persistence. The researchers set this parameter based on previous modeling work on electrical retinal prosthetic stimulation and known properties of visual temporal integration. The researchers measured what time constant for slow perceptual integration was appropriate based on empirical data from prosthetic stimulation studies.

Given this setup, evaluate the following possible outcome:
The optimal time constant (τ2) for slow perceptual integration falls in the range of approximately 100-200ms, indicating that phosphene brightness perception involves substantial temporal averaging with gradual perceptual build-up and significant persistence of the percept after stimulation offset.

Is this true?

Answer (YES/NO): YES